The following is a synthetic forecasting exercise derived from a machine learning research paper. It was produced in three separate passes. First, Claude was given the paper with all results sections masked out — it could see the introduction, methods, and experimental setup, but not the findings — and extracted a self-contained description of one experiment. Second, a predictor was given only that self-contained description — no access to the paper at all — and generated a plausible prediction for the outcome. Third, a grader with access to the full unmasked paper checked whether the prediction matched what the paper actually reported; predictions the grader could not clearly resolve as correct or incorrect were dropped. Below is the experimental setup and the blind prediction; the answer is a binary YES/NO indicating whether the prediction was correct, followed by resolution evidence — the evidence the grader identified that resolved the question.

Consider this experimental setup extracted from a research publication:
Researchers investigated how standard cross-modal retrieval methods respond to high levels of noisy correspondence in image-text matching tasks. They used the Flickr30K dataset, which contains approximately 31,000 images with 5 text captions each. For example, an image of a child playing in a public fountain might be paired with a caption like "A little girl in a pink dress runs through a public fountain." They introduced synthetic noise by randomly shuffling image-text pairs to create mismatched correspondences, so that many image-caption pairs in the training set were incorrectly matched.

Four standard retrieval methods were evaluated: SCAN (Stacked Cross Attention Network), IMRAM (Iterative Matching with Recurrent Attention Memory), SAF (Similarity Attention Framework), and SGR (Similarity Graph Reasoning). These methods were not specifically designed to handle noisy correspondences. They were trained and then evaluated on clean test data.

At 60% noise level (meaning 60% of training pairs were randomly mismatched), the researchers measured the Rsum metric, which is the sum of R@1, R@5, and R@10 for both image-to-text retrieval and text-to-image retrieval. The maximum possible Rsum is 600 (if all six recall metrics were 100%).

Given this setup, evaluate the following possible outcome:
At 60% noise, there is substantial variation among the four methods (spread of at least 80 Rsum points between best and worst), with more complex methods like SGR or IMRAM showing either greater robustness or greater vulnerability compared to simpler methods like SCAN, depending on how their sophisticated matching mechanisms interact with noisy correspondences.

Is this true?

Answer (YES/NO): YES